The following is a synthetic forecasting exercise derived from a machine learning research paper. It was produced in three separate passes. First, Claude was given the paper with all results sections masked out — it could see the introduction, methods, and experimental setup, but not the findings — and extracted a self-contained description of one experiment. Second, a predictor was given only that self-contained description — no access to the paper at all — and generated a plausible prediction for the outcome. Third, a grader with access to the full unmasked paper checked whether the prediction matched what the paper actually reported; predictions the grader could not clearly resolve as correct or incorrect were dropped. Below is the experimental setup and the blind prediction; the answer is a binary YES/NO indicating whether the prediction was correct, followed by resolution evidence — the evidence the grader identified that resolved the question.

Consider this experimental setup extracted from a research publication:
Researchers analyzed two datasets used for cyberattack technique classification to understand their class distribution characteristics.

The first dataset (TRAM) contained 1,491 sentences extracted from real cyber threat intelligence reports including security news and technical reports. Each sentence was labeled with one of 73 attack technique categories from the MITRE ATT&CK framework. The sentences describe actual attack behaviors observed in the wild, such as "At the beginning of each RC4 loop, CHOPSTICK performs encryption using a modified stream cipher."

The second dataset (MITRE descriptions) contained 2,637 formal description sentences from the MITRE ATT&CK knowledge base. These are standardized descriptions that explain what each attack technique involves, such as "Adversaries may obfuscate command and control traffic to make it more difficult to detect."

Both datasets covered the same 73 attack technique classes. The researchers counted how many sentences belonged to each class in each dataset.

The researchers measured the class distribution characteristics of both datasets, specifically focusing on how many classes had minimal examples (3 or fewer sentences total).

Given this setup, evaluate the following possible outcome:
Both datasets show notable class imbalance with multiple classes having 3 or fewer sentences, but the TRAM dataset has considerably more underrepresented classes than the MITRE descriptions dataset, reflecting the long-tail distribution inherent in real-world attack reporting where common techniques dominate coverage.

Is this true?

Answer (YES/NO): NO